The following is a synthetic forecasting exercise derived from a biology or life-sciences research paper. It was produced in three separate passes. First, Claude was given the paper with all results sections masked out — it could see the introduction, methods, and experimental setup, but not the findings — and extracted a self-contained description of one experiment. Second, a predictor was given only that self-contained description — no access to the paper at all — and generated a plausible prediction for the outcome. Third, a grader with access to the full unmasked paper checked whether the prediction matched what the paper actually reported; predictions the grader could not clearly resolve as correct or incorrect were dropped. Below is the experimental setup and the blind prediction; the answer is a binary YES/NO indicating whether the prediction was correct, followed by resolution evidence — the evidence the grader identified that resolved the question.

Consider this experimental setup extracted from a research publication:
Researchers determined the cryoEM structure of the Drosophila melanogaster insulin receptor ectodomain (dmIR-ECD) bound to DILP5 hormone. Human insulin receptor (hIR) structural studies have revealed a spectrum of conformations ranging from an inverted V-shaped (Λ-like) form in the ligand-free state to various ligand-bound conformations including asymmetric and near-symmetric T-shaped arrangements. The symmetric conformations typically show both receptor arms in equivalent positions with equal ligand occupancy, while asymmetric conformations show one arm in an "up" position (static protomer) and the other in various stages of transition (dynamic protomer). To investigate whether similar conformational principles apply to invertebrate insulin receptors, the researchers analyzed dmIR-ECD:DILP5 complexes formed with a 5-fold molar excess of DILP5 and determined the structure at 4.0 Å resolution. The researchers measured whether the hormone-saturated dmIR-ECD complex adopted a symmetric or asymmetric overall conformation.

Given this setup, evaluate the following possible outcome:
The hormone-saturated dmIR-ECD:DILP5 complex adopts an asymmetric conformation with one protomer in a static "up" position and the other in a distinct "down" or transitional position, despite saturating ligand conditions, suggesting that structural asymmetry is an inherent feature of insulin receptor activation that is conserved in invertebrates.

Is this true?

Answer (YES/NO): YES